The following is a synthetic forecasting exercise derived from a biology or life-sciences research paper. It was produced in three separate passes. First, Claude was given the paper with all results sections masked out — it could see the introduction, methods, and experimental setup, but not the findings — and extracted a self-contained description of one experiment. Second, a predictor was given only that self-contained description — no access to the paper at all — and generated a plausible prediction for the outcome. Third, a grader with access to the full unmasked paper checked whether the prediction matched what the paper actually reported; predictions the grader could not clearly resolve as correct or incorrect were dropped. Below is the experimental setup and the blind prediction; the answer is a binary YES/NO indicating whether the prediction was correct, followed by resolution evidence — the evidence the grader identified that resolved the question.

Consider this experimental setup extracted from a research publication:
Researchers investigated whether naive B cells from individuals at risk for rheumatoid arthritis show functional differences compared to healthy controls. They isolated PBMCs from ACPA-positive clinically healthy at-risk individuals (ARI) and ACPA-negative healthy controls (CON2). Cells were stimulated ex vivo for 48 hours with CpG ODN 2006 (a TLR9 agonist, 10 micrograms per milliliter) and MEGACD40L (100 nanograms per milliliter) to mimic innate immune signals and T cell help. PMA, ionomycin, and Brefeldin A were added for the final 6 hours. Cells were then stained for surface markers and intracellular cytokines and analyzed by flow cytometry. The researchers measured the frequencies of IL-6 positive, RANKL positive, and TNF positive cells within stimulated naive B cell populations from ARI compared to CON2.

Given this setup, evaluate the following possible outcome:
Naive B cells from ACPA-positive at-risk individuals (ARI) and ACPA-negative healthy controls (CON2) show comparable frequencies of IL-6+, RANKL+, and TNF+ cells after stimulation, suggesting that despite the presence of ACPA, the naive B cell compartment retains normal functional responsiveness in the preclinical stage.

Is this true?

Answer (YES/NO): NO